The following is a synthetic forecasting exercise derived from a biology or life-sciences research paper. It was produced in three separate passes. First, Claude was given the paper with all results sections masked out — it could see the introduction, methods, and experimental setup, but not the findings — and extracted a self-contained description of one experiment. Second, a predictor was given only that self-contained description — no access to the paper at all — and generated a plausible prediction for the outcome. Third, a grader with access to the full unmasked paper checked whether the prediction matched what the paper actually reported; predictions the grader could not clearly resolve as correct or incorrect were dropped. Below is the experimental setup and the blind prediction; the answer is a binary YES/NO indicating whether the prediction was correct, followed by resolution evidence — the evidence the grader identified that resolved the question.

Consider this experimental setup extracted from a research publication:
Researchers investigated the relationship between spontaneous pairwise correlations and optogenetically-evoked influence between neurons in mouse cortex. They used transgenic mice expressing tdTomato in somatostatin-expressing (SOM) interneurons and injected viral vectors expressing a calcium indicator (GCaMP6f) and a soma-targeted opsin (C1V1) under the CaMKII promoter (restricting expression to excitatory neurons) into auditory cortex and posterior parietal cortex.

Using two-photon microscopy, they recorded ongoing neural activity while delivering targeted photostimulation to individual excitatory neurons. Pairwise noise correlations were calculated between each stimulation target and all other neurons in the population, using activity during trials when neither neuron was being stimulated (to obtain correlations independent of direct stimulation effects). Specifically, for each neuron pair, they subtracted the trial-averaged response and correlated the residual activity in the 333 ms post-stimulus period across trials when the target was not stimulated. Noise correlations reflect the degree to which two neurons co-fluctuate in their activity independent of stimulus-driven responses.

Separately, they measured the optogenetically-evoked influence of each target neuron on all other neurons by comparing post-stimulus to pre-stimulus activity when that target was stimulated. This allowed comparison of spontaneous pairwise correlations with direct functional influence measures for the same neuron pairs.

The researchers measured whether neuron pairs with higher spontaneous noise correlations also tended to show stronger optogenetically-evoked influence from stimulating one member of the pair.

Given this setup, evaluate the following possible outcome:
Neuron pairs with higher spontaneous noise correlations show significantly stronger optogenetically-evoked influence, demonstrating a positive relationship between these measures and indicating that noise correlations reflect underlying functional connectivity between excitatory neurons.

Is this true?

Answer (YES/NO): YES